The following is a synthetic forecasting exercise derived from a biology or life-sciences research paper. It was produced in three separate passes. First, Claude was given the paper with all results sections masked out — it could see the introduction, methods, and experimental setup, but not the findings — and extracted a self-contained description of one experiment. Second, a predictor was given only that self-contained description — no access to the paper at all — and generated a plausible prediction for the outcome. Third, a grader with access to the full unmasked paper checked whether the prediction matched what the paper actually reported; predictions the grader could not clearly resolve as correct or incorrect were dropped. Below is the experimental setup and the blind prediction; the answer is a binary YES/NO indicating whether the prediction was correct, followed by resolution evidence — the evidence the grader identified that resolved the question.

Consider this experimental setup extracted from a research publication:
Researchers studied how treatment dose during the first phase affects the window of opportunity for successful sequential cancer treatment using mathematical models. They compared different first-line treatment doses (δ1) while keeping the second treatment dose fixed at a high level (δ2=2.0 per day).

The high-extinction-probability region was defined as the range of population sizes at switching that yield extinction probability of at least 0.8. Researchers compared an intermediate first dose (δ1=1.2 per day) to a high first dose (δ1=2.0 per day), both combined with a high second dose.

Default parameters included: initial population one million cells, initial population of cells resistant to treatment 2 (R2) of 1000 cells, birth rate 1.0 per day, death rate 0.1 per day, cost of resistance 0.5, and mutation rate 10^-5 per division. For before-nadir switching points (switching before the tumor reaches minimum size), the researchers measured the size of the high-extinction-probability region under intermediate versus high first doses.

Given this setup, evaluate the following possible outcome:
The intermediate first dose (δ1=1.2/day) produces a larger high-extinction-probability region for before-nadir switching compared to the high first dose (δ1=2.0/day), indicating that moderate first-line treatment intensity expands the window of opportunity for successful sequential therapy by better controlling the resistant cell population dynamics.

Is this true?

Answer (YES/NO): YES